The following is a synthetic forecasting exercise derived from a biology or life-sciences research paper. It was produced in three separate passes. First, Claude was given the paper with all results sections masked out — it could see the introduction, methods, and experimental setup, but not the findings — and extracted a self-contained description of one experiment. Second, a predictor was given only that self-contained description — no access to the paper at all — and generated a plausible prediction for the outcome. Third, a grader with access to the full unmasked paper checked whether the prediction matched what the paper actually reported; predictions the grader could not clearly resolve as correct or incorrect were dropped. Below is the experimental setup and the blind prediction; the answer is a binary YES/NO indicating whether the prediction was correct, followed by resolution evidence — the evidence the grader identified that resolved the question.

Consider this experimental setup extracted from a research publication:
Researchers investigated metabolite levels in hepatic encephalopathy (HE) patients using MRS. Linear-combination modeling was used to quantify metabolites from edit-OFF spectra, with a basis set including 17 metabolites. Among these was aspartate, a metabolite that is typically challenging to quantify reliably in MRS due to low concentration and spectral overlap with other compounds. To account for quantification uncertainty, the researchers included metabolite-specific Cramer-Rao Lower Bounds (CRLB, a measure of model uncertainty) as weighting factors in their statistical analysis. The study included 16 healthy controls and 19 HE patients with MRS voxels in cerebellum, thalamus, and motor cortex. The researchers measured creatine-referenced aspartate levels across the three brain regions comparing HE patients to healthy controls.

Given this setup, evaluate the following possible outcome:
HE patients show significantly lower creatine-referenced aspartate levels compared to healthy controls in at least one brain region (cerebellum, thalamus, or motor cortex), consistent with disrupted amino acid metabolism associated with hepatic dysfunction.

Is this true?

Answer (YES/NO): NO